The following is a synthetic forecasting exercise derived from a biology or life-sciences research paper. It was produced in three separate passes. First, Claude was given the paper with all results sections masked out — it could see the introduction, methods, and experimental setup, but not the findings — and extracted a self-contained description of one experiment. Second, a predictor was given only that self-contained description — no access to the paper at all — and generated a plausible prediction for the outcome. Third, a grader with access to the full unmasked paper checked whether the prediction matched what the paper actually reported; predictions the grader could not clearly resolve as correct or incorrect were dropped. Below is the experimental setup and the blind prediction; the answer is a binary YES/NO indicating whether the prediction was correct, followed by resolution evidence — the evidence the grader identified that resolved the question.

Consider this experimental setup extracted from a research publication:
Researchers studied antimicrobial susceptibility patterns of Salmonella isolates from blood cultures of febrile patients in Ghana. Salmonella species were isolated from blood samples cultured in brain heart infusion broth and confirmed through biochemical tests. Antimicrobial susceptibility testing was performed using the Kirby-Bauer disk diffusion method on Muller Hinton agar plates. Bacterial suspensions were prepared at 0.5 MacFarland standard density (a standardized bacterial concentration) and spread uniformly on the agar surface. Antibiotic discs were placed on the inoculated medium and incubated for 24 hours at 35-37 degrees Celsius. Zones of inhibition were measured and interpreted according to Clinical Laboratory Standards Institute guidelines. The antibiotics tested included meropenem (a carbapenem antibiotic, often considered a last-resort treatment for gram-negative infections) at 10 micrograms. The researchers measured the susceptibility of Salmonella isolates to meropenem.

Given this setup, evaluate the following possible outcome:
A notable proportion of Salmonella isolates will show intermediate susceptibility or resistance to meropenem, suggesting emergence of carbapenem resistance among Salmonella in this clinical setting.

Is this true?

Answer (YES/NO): YES